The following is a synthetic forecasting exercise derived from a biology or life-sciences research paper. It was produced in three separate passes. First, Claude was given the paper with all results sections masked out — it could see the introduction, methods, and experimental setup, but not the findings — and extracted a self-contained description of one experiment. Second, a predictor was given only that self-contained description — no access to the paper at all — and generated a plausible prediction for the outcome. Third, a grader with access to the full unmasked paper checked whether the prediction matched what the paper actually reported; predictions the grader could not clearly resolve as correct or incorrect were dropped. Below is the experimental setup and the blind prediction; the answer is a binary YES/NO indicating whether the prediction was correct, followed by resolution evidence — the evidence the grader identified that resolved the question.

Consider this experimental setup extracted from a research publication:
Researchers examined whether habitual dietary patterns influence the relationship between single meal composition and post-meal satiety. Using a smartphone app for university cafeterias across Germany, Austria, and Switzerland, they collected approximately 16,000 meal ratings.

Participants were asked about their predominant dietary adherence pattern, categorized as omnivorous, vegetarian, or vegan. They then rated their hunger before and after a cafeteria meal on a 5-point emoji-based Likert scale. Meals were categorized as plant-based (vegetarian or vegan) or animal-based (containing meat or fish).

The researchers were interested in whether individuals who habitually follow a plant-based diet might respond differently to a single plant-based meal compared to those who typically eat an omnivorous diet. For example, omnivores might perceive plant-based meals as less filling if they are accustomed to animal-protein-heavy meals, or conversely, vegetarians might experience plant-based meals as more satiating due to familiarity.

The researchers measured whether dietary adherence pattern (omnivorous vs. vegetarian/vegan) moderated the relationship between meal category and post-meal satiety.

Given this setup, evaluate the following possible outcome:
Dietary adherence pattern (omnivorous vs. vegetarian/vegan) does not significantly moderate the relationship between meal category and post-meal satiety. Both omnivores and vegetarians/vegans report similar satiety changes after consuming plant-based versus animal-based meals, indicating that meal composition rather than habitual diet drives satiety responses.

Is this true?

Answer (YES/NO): NO